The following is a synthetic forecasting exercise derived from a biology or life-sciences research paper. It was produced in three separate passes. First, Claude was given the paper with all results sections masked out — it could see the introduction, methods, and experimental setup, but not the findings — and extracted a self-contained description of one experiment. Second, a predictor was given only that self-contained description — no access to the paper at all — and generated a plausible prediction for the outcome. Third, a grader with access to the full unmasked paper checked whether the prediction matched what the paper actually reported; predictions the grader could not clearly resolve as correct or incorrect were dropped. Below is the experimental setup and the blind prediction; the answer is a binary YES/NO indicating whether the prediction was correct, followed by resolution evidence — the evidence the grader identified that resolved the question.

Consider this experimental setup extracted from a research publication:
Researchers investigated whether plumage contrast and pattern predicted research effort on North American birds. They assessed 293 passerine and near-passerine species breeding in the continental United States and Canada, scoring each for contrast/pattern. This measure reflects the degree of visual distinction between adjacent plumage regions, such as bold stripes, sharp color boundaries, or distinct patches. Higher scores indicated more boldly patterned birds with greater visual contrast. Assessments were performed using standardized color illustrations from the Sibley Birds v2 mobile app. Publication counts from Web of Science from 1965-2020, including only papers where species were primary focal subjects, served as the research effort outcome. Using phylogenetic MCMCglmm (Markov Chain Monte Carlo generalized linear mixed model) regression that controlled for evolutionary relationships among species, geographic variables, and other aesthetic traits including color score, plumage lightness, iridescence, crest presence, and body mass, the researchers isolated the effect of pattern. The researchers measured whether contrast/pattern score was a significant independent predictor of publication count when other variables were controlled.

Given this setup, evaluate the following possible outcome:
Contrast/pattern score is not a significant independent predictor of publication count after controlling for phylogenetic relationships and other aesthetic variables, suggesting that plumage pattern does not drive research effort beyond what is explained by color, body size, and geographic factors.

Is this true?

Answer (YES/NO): NO